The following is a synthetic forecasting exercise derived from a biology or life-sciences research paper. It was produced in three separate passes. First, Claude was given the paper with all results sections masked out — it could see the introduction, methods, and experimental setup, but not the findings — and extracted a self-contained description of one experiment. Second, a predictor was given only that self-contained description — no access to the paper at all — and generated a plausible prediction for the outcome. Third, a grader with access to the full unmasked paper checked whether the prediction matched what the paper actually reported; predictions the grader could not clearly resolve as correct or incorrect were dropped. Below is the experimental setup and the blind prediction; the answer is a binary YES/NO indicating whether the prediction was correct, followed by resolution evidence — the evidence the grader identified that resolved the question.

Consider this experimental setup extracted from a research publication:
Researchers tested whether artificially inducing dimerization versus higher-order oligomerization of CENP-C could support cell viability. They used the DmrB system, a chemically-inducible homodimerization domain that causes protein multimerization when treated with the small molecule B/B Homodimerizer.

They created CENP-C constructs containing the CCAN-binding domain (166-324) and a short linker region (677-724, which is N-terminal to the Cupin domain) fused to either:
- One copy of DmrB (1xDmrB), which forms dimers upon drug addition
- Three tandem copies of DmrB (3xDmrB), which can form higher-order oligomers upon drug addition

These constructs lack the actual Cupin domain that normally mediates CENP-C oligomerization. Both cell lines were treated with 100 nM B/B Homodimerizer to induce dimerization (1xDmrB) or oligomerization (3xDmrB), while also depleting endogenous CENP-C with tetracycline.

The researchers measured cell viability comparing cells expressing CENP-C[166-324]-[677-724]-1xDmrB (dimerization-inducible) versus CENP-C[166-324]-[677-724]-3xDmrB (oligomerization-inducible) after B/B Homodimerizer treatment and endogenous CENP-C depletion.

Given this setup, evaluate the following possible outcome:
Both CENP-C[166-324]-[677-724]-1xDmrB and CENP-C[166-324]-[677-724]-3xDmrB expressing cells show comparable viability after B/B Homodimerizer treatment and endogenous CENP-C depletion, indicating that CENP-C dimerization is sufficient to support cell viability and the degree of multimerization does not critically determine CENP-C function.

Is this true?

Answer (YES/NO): NO